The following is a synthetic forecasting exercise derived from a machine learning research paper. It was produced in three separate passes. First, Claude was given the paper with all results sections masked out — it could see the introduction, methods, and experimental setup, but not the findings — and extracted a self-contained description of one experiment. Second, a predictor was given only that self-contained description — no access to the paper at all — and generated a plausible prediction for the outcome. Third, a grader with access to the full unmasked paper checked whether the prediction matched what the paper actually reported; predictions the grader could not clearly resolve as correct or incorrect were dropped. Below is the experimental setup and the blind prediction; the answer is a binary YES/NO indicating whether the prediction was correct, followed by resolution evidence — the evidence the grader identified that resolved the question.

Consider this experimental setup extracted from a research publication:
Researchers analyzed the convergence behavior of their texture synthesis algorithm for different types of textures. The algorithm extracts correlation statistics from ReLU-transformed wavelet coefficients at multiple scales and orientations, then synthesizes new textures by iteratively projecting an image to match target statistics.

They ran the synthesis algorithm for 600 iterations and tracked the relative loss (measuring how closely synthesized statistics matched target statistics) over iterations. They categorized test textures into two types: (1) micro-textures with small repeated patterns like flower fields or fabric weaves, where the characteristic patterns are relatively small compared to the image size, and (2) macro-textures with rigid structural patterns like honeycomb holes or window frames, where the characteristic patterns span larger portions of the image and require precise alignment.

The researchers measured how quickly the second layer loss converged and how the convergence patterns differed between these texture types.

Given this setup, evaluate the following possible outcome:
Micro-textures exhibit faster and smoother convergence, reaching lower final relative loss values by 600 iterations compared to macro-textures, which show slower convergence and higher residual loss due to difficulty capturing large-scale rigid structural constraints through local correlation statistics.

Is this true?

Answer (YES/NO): NO